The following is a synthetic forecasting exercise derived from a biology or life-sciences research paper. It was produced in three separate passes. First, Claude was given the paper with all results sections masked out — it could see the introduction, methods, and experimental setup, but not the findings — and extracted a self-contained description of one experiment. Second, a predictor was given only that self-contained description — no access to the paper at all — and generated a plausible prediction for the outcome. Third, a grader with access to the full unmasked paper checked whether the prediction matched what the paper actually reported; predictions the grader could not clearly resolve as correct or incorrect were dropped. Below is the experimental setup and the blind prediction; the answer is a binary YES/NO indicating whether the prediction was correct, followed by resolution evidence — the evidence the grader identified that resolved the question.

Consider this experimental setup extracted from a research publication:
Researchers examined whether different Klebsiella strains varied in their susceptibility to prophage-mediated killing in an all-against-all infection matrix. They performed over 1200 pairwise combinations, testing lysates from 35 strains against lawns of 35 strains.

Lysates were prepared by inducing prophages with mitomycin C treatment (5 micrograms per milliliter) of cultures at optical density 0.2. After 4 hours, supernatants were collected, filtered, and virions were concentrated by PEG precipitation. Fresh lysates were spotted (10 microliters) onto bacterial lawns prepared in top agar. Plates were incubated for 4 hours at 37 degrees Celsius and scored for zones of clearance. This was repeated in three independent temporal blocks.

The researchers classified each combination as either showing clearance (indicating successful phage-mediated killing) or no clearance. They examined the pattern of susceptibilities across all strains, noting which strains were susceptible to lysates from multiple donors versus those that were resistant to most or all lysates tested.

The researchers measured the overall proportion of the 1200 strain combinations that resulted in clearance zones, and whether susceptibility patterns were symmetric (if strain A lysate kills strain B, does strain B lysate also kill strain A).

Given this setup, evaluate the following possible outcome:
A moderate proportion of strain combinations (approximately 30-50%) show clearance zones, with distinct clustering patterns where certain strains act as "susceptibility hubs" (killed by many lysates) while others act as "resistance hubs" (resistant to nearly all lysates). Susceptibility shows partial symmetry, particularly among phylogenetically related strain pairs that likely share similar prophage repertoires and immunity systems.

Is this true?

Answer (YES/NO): NO